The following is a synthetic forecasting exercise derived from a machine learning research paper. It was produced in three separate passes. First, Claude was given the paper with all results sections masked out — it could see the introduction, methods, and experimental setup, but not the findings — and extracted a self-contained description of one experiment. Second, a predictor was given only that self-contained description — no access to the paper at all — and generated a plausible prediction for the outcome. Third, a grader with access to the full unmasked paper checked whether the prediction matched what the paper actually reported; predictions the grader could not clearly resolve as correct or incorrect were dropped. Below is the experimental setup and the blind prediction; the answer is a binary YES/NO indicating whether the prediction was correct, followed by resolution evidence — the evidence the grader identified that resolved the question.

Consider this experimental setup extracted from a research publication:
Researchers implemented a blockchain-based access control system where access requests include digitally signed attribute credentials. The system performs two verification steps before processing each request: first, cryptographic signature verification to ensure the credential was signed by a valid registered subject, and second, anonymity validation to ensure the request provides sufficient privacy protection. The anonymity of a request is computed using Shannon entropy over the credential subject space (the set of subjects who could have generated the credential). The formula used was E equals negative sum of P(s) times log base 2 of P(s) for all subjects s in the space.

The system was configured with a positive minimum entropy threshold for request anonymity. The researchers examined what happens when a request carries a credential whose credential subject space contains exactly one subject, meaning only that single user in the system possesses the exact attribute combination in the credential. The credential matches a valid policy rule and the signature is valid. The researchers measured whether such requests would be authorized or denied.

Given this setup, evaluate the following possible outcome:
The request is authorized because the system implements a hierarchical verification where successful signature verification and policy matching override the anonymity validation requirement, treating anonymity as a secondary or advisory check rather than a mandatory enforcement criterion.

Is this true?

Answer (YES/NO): NO